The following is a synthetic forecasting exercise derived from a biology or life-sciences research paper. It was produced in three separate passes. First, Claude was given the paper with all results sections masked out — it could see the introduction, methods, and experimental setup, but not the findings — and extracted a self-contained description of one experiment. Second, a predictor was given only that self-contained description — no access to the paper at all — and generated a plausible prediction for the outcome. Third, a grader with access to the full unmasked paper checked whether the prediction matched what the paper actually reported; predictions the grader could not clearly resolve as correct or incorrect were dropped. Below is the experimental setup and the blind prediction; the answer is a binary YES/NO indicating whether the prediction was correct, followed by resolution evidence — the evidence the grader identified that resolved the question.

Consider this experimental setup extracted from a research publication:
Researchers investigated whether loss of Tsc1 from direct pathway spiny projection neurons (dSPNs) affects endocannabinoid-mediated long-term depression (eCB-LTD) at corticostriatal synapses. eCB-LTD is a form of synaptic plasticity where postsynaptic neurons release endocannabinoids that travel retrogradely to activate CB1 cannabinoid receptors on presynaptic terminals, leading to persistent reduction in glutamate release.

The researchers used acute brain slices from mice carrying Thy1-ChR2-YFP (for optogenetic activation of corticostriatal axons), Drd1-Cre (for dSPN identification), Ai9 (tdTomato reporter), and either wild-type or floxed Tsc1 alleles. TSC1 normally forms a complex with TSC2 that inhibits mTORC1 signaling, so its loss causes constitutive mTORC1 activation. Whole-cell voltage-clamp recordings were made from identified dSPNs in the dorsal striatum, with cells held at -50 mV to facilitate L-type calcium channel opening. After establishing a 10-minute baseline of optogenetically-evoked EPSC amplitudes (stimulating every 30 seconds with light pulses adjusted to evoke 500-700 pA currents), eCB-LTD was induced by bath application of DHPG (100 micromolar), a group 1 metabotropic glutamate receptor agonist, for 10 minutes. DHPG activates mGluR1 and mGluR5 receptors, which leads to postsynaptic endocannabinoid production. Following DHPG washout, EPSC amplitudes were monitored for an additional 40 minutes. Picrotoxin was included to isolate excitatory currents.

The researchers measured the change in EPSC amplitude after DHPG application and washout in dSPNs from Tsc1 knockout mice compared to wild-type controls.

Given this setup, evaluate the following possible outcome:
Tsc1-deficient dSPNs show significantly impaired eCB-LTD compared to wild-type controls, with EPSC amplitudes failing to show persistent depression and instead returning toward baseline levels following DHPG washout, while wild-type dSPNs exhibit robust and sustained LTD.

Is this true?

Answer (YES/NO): YES